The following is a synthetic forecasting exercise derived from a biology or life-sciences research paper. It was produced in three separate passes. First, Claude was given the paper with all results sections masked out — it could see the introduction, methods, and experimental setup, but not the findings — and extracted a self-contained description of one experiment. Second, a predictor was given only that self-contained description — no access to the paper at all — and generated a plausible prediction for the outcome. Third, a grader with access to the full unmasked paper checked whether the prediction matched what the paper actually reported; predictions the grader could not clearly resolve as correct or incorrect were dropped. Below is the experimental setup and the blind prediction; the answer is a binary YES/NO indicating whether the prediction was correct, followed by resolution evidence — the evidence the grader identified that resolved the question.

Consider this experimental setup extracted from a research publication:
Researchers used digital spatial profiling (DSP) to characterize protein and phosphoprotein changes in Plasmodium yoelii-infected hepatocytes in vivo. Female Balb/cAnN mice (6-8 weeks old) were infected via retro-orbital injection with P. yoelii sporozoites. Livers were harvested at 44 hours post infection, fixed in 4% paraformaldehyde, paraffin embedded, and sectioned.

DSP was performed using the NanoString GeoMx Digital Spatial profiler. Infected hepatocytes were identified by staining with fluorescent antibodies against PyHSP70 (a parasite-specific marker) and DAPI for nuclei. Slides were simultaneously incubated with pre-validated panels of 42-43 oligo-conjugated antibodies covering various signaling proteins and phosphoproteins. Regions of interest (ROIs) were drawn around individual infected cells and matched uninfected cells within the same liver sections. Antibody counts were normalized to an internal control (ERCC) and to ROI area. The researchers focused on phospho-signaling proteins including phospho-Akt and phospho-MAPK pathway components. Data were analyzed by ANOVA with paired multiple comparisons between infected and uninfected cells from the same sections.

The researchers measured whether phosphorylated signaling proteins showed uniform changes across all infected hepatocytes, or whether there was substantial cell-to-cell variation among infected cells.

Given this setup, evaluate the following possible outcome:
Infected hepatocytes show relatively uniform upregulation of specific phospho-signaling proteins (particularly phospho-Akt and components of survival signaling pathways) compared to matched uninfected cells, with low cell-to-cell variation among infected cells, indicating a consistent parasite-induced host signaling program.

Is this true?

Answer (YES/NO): NO